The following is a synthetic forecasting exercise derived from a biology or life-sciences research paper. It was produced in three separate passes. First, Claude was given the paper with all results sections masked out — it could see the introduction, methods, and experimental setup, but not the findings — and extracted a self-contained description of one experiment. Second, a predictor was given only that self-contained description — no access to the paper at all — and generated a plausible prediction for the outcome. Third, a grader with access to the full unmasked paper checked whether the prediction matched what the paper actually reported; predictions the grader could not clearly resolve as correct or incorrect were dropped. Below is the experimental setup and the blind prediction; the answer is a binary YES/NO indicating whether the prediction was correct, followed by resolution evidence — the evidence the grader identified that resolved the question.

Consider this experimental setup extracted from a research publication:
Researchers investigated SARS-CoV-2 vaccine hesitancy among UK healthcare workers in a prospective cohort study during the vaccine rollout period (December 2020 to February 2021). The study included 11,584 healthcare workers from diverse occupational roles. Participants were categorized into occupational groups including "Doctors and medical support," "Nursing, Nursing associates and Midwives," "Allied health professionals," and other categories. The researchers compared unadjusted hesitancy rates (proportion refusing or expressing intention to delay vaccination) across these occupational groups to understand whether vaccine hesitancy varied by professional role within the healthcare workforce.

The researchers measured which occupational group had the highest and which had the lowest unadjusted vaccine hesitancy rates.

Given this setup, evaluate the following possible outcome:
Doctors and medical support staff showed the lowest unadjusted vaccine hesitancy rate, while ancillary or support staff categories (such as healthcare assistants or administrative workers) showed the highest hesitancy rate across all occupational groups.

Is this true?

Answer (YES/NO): NO